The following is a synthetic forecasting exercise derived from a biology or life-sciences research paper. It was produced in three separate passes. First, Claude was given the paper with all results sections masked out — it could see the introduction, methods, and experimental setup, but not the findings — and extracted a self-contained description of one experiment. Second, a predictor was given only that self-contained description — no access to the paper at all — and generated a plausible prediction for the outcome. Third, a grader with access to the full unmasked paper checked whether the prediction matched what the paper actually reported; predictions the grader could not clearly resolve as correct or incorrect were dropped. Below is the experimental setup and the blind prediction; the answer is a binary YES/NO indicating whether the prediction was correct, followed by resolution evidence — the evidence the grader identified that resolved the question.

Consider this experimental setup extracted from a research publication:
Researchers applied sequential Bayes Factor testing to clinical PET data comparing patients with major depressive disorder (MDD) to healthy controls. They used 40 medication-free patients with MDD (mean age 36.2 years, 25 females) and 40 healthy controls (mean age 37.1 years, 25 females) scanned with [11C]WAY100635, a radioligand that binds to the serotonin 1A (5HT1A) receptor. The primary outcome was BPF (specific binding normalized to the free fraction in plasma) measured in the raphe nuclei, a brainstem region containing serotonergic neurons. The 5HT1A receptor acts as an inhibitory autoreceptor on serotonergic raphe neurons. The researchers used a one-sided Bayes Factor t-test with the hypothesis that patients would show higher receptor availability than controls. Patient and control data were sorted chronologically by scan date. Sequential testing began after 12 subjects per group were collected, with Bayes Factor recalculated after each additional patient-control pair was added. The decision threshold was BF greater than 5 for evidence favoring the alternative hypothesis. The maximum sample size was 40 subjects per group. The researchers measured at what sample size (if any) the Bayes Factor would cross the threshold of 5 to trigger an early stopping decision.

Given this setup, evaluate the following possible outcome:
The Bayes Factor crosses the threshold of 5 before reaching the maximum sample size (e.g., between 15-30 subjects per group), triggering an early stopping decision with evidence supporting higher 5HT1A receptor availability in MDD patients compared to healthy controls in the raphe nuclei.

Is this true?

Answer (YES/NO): YES